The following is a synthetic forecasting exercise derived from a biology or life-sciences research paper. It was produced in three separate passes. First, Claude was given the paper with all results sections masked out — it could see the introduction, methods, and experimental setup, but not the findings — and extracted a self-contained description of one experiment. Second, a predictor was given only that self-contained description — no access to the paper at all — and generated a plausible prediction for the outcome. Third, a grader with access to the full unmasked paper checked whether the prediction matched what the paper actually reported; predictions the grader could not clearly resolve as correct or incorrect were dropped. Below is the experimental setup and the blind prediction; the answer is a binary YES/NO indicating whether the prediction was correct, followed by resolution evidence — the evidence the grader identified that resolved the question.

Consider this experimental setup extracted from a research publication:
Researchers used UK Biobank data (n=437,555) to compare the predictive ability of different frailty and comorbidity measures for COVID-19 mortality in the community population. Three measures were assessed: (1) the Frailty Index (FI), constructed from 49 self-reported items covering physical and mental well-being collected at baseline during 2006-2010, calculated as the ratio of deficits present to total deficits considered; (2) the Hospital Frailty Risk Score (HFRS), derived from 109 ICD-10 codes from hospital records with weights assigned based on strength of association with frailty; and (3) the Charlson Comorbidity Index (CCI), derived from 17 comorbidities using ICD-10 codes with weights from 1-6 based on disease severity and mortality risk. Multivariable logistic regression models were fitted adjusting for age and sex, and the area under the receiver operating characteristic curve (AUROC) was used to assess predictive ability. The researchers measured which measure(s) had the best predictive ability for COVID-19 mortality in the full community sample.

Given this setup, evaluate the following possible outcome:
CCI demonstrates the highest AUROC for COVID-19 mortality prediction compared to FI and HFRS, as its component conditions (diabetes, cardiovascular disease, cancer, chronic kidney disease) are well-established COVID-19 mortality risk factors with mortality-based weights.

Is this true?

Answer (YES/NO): NO